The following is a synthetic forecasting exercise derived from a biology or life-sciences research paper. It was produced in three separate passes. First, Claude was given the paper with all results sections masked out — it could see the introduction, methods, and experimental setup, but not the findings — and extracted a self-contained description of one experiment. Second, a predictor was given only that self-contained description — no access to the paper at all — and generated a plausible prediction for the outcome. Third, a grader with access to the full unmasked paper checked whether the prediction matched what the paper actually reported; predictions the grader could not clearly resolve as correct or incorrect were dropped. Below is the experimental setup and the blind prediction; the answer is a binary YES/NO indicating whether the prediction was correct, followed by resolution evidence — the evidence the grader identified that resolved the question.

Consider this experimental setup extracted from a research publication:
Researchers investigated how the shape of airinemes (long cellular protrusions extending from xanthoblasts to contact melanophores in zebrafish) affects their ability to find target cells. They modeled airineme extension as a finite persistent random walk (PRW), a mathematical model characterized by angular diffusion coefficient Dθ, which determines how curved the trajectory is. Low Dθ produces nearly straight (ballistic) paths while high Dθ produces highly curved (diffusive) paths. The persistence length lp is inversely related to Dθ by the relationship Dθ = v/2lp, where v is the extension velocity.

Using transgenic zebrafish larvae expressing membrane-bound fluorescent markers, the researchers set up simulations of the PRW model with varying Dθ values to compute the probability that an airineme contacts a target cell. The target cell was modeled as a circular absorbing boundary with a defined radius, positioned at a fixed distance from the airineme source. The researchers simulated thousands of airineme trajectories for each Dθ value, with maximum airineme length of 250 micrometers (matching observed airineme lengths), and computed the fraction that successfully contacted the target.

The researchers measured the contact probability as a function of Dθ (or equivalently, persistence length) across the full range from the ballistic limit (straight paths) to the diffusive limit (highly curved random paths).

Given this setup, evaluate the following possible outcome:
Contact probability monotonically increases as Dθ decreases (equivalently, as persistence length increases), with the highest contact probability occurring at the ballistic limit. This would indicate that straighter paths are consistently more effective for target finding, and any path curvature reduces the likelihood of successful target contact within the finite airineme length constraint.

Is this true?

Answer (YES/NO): NO